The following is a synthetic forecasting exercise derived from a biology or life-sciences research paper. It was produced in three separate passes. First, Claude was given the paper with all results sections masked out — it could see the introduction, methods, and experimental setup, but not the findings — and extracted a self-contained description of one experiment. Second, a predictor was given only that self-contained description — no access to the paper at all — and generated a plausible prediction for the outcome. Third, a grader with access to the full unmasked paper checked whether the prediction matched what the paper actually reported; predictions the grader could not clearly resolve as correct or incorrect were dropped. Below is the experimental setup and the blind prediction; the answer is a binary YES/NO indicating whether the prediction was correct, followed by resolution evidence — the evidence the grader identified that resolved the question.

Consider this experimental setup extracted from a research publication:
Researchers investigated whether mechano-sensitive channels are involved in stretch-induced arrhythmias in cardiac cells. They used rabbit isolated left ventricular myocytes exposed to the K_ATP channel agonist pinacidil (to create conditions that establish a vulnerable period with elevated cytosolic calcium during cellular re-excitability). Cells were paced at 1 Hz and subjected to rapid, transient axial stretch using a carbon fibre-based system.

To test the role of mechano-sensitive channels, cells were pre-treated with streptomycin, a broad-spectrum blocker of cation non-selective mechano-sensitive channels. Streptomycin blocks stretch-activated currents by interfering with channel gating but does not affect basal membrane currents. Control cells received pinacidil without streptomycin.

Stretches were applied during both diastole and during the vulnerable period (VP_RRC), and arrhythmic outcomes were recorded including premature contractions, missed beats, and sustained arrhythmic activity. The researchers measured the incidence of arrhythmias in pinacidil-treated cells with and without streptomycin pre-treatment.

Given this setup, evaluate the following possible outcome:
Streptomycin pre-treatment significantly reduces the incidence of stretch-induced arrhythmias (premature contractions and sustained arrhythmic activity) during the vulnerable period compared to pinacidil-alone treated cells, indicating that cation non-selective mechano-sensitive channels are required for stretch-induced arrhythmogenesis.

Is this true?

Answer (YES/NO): YES